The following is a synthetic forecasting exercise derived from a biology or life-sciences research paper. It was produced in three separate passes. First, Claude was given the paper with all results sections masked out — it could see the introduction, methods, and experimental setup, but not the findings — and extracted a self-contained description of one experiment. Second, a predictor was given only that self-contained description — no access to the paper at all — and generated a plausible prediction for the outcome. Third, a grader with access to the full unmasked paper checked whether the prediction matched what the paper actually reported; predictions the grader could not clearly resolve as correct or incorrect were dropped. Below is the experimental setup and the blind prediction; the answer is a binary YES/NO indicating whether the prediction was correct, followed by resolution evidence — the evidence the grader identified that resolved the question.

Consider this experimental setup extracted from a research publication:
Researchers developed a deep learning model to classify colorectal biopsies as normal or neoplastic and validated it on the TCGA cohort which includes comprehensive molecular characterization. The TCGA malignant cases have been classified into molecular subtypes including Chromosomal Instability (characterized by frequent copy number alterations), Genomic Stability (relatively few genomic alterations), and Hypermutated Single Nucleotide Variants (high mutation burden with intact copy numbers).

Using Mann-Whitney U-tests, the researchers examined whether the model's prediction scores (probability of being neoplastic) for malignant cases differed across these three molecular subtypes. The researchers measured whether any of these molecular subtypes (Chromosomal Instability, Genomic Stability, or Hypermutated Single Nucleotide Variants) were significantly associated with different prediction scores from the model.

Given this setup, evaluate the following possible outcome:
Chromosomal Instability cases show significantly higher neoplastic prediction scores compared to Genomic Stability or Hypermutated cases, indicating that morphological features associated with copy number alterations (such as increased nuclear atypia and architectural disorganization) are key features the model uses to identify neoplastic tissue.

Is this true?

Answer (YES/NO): NO